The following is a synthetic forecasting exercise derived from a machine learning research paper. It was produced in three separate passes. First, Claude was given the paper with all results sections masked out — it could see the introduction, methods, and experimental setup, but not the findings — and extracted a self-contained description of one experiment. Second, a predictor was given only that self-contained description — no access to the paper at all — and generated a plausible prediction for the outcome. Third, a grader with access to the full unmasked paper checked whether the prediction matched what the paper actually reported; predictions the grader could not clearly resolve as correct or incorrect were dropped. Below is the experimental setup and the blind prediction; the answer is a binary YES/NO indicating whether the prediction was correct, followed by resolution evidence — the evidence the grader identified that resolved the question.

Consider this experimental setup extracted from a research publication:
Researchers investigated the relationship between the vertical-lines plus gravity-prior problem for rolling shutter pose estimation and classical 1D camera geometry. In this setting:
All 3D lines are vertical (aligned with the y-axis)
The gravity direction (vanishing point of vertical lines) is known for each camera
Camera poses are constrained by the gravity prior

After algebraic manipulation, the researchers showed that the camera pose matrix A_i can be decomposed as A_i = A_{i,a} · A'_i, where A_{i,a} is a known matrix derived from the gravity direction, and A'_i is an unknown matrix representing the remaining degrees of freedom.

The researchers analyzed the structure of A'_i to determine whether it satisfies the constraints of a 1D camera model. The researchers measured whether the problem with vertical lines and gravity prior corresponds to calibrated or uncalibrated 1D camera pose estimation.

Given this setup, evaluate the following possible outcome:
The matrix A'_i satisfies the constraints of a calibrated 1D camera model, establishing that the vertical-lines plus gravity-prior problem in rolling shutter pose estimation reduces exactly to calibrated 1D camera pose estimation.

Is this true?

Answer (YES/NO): YES